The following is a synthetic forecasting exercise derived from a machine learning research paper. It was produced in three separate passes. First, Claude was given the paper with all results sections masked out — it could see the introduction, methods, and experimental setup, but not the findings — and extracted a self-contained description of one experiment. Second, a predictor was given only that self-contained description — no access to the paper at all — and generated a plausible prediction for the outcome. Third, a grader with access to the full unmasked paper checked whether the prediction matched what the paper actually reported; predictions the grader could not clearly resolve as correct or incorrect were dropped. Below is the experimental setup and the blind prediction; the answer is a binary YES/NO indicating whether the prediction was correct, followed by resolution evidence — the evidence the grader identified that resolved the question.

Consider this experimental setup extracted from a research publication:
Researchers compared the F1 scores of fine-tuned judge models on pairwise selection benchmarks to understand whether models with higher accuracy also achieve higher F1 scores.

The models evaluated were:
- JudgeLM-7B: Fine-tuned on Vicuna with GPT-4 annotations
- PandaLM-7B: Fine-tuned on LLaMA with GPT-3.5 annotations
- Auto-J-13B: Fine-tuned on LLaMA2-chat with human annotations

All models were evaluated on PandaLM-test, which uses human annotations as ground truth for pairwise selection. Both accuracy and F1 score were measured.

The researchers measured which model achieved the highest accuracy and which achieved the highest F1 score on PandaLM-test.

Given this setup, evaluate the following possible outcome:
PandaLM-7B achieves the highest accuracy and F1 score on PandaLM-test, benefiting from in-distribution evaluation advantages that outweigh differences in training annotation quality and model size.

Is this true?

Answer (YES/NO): NO